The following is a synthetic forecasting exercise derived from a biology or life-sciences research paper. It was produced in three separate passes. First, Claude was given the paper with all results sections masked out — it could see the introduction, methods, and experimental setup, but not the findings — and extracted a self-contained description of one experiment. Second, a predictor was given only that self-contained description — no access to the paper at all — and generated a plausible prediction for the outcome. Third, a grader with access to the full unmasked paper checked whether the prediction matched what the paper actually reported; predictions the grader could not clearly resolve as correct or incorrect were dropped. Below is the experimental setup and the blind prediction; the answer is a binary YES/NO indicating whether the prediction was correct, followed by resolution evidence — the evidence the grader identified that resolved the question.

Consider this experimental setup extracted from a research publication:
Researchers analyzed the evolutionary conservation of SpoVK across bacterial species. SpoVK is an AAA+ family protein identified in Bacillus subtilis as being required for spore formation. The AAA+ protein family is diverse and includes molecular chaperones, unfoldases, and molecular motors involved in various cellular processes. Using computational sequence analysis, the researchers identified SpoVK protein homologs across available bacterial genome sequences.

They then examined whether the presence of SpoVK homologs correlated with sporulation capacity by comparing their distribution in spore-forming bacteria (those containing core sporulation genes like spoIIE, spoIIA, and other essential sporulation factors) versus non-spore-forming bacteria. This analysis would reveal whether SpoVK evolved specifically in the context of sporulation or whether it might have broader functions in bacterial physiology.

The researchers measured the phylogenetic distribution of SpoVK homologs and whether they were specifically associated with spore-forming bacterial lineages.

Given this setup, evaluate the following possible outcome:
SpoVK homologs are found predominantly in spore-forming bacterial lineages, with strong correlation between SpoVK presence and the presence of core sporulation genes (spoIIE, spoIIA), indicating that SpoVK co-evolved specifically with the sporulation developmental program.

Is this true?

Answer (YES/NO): YES